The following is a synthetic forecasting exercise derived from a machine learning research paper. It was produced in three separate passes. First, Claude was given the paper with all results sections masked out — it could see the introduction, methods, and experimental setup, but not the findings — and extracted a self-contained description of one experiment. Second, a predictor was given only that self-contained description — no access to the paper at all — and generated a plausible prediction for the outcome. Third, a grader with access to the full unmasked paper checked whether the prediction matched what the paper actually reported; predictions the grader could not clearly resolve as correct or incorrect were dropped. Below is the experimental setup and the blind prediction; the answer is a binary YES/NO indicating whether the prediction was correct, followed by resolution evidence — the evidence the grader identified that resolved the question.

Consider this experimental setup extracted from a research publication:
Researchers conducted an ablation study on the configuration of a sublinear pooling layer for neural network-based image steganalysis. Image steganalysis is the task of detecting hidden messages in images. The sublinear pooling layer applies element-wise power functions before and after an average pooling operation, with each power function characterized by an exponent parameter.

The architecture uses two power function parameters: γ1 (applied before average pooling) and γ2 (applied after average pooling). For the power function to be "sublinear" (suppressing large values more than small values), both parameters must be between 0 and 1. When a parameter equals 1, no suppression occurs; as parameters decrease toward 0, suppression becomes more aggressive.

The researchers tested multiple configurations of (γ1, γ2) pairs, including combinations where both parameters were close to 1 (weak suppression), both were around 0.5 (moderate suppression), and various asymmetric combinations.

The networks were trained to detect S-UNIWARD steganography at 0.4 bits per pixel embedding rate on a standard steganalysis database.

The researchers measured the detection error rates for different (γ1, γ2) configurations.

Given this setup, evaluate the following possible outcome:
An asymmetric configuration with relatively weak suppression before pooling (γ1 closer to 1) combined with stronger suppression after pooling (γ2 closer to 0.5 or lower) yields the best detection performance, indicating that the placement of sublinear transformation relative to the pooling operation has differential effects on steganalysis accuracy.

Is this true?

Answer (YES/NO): NO